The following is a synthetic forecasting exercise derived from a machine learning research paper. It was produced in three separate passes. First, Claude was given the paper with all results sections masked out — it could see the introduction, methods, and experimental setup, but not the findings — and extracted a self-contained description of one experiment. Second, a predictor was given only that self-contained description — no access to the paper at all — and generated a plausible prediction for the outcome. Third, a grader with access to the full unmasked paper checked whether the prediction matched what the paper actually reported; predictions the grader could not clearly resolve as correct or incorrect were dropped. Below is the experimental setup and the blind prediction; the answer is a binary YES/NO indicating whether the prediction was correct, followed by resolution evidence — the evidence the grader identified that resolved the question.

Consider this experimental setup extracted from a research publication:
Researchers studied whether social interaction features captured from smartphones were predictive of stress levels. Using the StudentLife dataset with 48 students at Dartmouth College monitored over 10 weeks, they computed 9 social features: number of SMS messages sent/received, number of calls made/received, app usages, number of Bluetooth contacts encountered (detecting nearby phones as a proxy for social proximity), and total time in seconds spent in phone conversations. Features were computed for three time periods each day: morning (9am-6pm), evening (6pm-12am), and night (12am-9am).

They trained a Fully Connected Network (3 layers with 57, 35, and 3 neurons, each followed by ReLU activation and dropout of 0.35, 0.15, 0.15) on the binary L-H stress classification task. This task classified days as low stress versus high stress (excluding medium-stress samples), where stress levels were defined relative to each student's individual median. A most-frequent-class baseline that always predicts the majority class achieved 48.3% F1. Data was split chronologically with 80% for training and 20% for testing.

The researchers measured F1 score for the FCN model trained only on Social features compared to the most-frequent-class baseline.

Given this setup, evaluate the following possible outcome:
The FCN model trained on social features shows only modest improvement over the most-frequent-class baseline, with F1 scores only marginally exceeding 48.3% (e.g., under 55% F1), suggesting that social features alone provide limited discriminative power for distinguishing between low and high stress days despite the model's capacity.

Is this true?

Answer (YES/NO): NO